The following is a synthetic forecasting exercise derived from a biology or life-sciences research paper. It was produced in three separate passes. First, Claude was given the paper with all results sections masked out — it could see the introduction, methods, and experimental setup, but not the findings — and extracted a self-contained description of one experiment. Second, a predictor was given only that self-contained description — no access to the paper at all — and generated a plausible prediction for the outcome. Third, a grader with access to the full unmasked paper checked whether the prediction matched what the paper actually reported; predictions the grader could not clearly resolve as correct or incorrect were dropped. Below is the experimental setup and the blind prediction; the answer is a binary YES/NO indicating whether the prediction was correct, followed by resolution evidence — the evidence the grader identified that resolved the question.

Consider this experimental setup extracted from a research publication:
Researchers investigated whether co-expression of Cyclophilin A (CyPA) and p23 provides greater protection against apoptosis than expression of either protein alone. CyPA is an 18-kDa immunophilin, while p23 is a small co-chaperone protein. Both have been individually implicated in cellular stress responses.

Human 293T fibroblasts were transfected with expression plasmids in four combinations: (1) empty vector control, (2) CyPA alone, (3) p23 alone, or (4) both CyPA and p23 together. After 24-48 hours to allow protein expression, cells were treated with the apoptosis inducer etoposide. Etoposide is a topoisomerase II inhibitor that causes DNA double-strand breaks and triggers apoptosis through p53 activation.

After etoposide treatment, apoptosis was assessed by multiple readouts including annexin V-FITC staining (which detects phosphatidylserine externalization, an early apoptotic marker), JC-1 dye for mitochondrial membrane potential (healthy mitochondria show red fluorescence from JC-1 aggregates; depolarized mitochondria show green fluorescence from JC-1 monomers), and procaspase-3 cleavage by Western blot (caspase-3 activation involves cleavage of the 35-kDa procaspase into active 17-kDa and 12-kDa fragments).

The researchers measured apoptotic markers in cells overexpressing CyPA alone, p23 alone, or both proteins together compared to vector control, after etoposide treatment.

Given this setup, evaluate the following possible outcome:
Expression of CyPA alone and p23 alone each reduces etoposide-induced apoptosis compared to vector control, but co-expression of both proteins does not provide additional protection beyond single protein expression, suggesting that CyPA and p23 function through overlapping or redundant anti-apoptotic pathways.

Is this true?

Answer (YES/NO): NO